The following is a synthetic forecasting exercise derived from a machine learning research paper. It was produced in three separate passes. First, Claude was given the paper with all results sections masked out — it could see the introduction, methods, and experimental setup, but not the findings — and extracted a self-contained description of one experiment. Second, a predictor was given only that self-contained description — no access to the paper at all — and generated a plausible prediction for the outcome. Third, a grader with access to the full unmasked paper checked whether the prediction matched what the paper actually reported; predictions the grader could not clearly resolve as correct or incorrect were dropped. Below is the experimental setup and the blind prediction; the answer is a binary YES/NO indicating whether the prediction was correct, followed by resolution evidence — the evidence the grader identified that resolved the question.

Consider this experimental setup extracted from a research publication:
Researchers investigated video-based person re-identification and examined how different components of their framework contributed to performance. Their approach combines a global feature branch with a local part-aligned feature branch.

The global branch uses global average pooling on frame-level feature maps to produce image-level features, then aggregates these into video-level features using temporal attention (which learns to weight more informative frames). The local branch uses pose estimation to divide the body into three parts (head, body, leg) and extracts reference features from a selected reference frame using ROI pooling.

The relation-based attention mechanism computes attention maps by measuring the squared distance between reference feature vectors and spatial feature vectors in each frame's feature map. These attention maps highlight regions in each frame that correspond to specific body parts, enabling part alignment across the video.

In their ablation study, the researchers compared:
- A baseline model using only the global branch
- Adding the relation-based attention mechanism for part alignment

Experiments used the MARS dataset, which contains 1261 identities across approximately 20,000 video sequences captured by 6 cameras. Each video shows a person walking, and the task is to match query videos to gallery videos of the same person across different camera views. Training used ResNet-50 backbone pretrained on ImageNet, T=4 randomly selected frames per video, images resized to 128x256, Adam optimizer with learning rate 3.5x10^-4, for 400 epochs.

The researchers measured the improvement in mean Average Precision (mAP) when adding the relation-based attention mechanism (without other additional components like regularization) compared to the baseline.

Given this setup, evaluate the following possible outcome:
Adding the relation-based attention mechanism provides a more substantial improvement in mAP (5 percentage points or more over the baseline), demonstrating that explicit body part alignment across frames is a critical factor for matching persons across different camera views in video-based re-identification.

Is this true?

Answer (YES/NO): NO